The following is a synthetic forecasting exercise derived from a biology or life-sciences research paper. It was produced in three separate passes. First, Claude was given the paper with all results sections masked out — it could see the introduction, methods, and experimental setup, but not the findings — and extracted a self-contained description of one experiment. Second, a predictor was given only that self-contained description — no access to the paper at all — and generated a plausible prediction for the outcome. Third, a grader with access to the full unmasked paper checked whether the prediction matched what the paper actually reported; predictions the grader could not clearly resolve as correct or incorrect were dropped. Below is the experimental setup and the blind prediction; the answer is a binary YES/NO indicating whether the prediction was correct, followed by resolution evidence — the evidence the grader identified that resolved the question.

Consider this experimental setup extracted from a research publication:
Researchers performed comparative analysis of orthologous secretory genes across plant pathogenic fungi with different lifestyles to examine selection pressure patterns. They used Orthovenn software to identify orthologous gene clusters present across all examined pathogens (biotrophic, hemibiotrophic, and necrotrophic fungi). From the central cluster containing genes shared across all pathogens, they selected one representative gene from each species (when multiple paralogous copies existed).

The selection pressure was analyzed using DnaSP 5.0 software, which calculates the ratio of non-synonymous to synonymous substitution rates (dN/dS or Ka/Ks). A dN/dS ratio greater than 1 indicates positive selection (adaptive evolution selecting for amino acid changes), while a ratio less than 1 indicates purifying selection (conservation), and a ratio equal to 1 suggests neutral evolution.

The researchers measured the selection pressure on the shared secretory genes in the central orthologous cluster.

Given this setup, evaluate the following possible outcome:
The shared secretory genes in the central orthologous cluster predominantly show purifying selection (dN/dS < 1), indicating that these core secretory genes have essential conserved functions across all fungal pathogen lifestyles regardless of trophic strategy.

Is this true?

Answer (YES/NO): NO